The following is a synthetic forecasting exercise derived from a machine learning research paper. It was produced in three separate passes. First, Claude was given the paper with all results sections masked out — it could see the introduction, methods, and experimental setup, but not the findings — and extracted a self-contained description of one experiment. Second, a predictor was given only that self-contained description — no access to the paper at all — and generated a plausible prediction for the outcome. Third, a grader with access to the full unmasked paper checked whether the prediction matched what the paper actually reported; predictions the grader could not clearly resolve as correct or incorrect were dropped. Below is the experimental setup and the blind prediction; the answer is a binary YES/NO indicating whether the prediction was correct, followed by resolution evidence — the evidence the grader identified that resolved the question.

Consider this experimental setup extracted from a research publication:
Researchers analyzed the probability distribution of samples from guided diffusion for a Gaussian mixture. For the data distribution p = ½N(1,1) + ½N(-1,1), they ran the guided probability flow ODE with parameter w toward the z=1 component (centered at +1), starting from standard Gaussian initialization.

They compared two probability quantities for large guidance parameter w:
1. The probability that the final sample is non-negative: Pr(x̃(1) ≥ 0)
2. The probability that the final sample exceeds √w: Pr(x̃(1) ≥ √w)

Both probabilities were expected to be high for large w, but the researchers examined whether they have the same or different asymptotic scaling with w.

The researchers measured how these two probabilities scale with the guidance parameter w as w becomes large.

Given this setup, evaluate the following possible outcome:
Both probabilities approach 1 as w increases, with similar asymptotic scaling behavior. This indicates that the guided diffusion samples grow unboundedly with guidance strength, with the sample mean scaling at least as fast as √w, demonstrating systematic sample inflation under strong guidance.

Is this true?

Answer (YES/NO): NO